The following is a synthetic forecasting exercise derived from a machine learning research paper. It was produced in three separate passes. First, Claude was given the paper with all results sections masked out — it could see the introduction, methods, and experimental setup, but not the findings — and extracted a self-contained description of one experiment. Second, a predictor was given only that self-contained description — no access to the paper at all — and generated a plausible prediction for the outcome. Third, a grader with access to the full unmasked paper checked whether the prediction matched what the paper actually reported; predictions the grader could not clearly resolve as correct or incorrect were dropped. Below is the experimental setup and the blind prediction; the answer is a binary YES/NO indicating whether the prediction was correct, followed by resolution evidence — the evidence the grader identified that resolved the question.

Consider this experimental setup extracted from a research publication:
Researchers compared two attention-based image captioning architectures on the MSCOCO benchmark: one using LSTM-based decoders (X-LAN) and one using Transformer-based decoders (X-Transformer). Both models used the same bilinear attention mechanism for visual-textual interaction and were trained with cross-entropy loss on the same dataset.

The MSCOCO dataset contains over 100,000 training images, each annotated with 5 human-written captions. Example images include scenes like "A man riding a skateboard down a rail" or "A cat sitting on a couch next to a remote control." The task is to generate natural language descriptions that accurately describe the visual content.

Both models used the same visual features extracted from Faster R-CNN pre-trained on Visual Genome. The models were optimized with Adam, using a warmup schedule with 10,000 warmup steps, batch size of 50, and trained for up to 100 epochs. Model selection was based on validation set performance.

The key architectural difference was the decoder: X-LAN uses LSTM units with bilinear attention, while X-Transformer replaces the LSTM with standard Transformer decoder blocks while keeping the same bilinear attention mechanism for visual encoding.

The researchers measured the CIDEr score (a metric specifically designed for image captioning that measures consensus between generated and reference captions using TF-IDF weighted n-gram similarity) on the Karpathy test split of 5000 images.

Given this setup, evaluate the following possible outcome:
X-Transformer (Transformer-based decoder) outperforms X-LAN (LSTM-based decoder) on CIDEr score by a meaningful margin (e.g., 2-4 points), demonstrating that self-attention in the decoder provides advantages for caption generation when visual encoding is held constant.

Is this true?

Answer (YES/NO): NO